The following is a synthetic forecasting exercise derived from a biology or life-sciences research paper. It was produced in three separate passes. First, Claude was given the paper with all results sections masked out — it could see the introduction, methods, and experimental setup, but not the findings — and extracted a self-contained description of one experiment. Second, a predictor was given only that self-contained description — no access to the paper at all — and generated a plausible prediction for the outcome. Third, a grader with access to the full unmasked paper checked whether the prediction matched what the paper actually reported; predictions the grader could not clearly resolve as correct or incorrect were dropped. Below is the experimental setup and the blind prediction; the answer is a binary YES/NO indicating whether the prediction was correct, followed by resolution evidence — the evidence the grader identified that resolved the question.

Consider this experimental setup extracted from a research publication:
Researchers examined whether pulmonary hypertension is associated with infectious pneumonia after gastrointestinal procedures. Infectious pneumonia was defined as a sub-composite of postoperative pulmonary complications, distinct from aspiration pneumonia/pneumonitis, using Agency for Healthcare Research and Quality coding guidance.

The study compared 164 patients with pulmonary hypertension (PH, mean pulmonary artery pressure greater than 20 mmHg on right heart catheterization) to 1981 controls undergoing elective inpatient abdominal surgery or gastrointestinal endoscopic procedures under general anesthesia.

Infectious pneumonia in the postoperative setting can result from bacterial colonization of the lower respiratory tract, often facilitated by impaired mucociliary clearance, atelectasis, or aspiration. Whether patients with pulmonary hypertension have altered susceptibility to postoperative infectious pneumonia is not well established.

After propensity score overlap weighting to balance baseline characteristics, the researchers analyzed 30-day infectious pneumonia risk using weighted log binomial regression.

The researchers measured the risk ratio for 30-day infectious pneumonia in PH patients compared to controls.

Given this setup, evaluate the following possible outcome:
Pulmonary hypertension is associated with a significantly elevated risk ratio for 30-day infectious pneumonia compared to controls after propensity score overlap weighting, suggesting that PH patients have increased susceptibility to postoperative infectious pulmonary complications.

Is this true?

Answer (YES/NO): NO